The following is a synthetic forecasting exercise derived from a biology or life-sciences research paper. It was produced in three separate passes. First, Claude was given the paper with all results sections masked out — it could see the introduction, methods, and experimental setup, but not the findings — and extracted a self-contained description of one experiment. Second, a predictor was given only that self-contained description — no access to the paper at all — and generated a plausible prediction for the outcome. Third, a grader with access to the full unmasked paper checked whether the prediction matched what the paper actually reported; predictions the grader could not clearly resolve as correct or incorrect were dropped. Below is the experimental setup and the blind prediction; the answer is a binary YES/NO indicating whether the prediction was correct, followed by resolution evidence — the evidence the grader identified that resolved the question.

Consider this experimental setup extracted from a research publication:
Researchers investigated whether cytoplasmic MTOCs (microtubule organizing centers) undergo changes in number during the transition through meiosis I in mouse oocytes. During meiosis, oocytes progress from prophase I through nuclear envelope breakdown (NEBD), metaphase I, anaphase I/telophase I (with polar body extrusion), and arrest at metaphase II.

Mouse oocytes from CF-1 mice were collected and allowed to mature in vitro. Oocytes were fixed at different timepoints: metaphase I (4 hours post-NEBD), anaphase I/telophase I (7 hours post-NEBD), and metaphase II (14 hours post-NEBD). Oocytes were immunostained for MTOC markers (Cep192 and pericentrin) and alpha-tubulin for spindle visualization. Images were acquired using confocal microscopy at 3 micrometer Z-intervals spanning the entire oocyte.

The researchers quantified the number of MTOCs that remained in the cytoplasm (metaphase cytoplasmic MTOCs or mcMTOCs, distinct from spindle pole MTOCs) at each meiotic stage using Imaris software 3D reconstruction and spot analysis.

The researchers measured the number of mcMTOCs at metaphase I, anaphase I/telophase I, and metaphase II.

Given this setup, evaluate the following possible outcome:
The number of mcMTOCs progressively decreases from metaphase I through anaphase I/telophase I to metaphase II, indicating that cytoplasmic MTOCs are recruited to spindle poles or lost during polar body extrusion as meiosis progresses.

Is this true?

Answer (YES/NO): NO